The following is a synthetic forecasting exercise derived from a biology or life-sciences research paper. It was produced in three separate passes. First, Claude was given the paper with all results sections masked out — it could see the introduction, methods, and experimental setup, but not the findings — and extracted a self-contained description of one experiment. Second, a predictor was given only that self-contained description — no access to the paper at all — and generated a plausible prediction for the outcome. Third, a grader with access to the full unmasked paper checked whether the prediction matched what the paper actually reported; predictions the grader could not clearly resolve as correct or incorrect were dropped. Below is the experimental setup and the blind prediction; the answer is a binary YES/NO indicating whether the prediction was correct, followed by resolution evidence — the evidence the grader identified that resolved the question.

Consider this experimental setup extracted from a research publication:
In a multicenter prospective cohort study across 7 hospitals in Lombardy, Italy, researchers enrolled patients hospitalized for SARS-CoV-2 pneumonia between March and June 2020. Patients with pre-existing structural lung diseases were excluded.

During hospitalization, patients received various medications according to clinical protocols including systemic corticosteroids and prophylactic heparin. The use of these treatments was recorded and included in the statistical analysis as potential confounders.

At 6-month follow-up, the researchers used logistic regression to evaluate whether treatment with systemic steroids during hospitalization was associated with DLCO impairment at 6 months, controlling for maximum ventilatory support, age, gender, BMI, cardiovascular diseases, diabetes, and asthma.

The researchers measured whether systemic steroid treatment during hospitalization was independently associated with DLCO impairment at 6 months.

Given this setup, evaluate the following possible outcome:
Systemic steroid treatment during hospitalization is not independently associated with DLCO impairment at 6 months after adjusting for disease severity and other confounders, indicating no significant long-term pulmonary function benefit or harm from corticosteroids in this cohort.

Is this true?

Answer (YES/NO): YES